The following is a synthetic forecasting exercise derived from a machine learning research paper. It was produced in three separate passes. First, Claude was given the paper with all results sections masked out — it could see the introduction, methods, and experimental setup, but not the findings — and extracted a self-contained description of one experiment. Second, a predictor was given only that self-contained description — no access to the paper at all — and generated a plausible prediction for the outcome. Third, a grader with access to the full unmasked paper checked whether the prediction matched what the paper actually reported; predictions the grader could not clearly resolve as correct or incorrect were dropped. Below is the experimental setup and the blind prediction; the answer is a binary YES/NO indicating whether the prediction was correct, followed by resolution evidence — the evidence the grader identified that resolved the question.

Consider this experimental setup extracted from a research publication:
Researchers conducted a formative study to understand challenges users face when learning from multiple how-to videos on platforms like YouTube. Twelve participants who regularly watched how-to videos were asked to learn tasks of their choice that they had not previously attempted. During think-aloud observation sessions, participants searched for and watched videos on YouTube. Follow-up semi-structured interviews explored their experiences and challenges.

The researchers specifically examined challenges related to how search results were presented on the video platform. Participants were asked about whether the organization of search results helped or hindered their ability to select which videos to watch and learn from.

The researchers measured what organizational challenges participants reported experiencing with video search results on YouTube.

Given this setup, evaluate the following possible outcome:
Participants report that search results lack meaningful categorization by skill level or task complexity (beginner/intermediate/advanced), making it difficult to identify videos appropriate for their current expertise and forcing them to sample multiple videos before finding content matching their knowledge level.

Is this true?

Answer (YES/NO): NO